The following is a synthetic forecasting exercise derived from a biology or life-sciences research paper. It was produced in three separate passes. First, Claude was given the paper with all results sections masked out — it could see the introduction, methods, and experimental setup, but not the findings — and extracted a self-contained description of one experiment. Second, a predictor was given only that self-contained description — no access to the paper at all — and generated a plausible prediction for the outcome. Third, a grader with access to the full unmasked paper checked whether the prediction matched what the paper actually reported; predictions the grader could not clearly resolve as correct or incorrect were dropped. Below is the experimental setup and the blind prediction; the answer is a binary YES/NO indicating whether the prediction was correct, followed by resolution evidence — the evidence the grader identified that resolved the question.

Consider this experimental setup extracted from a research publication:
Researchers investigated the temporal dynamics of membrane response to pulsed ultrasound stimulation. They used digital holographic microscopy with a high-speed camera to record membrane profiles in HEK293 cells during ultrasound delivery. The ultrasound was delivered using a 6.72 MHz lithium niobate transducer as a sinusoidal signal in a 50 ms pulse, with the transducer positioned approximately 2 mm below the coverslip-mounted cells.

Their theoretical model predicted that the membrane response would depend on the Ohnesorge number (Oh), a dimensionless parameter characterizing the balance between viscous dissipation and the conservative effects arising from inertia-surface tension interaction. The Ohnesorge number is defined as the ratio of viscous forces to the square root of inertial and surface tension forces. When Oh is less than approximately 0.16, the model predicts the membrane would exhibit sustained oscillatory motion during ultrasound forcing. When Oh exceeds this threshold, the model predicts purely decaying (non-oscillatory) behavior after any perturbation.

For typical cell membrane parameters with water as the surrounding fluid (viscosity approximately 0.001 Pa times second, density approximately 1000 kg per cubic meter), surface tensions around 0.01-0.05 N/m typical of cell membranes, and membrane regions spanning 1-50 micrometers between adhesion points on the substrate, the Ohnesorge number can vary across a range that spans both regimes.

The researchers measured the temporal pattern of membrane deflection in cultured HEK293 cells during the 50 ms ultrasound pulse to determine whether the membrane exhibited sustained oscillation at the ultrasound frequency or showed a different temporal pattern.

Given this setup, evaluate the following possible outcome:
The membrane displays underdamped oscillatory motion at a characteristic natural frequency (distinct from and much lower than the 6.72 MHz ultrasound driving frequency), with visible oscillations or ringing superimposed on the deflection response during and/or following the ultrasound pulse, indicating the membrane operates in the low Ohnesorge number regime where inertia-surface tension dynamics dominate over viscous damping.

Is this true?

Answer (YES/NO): YES